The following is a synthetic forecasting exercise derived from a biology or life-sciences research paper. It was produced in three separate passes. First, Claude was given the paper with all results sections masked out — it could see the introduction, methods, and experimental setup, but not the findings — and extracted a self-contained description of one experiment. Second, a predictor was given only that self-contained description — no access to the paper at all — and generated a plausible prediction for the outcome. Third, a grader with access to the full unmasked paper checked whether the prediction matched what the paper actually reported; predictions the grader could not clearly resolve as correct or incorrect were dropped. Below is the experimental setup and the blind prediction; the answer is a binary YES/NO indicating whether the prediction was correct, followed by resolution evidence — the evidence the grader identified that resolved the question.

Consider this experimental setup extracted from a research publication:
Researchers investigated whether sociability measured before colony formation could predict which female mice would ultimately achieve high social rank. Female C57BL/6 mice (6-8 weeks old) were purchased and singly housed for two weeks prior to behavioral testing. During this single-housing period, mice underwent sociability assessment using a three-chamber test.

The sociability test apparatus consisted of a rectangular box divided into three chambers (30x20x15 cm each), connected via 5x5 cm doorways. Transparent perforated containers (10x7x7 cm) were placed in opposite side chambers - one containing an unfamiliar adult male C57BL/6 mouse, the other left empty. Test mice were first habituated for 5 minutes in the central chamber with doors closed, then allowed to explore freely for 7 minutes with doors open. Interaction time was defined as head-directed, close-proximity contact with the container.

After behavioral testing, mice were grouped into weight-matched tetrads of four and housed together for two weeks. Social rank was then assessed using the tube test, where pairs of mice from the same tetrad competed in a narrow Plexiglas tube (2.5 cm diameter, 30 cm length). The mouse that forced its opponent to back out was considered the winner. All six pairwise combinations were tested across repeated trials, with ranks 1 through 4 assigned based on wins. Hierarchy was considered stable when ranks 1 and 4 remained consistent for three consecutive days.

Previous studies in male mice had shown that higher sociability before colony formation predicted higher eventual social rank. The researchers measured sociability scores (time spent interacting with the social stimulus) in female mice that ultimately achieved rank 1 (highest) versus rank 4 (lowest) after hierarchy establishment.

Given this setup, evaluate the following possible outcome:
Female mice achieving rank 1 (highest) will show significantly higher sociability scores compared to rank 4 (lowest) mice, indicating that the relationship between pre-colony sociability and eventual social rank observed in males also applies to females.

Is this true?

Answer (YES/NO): NO